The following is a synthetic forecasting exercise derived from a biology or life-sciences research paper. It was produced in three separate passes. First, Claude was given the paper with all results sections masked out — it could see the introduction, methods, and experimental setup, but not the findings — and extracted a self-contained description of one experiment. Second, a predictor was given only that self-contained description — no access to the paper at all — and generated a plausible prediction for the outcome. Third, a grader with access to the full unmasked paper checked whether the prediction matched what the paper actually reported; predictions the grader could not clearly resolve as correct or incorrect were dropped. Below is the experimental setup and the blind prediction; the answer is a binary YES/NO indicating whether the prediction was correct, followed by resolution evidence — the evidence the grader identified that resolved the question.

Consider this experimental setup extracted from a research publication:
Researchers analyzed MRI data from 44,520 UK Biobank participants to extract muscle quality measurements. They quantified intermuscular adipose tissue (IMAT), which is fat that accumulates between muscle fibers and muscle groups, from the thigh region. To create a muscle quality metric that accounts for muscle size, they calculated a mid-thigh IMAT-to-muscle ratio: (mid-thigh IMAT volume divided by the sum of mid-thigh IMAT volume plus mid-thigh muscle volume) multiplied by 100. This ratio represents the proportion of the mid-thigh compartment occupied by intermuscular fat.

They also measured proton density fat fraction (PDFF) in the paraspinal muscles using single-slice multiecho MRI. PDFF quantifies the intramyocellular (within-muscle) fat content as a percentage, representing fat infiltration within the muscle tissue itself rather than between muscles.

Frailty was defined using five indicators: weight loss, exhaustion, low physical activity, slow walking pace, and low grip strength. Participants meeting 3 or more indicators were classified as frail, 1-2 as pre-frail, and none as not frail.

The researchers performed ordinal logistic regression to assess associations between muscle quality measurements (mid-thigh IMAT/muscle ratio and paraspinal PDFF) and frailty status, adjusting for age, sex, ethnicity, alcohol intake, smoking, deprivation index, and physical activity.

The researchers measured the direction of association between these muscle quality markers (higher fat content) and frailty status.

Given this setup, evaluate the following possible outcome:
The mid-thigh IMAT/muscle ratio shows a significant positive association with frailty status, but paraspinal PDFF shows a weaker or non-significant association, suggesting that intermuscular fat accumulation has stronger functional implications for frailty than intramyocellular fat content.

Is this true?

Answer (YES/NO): NO